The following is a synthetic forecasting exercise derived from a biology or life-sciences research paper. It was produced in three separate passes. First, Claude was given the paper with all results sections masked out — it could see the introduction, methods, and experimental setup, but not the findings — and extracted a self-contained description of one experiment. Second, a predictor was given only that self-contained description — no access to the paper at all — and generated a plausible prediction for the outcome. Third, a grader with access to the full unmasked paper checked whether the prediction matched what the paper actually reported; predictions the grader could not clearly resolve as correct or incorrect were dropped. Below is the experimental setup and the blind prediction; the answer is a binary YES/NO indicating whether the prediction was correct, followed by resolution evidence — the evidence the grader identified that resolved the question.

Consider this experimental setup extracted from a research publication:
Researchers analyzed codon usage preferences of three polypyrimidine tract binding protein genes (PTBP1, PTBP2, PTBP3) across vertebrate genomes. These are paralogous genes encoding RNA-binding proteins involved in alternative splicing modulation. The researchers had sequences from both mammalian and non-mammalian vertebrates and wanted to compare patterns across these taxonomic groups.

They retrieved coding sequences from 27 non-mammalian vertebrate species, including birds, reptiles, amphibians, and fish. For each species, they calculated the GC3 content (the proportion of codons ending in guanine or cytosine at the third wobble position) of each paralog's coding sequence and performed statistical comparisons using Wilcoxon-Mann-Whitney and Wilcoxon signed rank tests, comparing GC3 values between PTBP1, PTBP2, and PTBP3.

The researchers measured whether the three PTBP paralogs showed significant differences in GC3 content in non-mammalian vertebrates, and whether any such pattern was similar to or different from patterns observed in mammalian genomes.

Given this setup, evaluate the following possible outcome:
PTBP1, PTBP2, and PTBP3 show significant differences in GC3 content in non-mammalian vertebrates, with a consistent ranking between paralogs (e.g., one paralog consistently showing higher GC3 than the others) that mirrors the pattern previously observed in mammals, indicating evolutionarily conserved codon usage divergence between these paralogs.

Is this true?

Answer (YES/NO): NO